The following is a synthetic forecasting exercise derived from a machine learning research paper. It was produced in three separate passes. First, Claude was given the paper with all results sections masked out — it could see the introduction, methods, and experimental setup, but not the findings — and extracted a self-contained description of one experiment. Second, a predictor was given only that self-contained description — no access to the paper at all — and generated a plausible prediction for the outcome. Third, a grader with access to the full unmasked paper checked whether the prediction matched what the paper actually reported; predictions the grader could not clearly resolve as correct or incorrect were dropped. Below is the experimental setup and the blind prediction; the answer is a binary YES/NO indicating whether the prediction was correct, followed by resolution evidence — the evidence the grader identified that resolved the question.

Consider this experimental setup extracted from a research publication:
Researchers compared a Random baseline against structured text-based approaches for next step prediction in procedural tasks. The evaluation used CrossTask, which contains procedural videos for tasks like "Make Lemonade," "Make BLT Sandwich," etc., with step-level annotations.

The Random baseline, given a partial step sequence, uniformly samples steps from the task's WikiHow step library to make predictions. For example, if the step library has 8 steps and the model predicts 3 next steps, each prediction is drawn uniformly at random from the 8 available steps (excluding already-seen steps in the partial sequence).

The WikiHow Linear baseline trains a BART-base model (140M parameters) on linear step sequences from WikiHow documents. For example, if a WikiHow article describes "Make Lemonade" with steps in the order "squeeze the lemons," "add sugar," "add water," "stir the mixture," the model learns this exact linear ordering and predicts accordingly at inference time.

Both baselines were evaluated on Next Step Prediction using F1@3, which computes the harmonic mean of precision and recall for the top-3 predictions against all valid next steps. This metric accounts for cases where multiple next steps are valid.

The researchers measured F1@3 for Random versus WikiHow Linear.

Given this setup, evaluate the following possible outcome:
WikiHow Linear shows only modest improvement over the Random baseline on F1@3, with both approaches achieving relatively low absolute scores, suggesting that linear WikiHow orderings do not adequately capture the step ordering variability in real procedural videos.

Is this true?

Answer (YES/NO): YES